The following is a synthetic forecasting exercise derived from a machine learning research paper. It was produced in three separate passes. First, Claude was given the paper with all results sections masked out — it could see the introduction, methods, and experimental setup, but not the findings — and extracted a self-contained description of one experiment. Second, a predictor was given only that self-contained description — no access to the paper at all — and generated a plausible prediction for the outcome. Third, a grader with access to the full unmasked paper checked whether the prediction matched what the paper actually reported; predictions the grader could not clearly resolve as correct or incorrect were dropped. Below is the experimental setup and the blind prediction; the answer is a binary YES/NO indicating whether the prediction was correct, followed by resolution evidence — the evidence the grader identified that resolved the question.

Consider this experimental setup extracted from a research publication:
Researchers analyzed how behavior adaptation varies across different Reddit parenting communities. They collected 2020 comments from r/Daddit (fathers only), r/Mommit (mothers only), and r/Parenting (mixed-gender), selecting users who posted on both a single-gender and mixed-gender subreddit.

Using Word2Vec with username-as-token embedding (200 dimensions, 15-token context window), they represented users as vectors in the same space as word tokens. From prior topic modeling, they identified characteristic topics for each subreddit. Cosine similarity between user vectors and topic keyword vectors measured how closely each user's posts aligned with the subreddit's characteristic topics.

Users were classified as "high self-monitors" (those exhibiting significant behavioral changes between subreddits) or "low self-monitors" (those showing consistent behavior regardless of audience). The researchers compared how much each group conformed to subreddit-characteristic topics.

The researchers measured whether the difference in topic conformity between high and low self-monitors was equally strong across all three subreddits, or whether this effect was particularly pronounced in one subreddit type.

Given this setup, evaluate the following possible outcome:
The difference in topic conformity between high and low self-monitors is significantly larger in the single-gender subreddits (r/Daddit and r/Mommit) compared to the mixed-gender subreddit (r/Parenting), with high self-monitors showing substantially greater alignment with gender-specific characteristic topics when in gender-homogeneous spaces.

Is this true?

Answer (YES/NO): NO